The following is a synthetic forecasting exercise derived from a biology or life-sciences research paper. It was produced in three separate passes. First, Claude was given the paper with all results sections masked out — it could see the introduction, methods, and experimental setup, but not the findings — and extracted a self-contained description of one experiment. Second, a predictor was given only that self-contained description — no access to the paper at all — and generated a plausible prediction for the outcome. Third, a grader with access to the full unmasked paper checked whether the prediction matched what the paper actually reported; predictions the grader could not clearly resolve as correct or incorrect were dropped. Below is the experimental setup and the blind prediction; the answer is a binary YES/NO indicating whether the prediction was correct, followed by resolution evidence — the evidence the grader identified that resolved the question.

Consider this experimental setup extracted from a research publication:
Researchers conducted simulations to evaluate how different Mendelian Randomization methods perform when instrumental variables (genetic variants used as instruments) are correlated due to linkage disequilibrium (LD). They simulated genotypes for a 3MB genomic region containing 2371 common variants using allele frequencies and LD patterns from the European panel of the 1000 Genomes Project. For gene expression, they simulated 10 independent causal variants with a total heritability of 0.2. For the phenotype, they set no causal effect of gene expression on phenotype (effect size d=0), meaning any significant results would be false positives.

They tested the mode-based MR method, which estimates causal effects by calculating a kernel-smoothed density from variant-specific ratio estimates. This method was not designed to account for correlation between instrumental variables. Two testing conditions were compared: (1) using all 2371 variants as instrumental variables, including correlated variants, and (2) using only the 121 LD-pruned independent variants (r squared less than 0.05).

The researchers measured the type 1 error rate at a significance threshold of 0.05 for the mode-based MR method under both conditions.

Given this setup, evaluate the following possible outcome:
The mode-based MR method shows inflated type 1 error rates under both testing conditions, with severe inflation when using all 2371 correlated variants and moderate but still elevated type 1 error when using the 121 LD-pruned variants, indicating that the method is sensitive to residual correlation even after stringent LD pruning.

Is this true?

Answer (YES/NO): NO